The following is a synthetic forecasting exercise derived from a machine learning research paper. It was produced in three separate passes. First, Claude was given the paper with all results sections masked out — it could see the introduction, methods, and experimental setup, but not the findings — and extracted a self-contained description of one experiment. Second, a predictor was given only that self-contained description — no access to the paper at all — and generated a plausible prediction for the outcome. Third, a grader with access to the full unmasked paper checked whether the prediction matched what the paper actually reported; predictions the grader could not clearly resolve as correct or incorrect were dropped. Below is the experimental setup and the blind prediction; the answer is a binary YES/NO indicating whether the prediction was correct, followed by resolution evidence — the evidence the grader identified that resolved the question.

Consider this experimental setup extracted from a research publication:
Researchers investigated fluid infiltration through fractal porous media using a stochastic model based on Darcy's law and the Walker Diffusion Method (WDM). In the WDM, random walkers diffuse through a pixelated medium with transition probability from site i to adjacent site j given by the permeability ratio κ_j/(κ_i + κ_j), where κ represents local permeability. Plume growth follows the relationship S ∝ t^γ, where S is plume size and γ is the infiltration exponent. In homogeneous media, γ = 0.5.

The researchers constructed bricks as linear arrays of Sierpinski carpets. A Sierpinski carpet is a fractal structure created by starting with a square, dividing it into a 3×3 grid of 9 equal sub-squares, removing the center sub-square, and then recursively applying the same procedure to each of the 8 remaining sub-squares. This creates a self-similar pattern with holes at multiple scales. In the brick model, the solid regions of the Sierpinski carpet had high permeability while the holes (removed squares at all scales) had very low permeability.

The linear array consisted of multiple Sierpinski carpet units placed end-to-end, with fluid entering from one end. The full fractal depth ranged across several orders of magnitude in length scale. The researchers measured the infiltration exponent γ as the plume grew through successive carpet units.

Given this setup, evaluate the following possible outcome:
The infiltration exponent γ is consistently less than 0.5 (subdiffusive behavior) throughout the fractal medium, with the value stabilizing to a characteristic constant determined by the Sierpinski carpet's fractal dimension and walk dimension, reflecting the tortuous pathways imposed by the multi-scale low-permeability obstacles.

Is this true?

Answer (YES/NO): NO